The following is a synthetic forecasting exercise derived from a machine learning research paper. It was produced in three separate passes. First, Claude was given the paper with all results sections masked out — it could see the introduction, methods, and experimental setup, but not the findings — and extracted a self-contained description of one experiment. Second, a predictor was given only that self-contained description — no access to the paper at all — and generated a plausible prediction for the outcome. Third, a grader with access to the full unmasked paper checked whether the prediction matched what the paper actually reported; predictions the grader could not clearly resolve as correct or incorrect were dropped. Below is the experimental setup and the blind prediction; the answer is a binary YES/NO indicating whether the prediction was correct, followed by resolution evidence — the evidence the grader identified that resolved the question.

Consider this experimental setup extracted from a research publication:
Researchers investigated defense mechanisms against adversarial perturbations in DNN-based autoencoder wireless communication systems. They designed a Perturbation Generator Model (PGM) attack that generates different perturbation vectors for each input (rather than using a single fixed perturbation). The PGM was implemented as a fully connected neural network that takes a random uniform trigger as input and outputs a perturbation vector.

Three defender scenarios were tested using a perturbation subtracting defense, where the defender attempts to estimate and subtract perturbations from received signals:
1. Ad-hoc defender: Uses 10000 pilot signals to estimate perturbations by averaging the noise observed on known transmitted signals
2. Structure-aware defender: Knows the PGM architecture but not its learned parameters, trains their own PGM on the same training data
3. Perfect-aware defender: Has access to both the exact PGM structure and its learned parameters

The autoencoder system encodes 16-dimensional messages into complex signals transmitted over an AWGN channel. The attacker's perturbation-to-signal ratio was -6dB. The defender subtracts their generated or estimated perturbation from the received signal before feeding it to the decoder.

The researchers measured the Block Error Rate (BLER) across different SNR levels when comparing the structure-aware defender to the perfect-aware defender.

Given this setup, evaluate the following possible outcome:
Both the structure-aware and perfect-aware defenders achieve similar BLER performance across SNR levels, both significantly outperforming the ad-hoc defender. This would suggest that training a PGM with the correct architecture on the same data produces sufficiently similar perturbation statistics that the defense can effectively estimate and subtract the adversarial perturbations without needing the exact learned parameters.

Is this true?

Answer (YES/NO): NO